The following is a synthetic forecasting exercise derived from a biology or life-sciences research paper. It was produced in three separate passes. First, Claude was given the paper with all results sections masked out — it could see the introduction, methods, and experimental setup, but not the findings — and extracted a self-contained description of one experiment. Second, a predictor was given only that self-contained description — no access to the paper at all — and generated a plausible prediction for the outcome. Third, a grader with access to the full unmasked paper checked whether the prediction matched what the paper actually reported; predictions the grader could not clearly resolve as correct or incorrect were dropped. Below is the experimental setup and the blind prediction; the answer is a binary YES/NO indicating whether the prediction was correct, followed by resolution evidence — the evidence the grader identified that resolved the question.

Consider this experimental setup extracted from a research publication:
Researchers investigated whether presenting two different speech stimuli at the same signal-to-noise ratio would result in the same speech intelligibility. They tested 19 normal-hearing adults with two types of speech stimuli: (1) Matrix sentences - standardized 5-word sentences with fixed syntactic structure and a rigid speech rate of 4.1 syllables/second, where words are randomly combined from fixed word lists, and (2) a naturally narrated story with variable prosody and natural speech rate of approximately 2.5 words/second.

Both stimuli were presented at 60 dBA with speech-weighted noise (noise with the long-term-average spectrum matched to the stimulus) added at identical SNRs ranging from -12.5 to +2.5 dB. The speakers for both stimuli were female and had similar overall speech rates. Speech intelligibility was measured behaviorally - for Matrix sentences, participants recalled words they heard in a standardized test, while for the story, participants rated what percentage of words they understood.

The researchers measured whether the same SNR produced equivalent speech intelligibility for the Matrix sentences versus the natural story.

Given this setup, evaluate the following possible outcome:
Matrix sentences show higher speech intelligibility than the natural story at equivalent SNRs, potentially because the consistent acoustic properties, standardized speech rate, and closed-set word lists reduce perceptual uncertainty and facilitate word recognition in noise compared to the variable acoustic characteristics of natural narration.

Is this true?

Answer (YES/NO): YES